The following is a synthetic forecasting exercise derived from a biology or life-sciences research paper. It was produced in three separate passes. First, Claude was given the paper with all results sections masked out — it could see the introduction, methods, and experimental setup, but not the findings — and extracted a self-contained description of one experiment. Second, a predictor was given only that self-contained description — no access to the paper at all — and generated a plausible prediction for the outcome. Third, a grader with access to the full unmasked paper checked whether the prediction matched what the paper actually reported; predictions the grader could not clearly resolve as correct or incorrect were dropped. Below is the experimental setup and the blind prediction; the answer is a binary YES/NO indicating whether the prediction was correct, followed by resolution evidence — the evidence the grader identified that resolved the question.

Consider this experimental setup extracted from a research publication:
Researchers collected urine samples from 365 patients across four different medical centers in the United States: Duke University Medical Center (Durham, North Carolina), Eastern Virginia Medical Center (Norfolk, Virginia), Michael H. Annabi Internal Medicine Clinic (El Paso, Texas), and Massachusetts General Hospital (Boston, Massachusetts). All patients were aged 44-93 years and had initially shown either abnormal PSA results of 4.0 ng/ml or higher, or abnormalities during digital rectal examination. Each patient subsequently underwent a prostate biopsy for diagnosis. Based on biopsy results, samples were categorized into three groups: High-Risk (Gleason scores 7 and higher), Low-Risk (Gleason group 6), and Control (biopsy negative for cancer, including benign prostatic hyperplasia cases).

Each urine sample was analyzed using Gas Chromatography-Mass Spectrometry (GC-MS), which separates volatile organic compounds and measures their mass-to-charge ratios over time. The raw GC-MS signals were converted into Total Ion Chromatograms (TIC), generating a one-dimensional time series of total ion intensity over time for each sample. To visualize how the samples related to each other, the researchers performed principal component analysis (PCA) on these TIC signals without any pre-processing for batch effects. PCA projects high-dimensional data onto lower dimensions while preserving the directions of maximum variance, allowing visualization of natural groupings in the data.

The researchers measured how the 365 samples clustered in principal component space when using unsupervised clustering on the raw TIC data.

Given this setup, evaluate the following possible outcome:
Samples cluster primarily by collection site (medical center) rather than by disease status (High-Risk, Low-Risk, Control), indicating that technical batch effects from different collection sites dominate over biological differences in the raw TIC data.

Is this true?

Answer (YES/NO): YES